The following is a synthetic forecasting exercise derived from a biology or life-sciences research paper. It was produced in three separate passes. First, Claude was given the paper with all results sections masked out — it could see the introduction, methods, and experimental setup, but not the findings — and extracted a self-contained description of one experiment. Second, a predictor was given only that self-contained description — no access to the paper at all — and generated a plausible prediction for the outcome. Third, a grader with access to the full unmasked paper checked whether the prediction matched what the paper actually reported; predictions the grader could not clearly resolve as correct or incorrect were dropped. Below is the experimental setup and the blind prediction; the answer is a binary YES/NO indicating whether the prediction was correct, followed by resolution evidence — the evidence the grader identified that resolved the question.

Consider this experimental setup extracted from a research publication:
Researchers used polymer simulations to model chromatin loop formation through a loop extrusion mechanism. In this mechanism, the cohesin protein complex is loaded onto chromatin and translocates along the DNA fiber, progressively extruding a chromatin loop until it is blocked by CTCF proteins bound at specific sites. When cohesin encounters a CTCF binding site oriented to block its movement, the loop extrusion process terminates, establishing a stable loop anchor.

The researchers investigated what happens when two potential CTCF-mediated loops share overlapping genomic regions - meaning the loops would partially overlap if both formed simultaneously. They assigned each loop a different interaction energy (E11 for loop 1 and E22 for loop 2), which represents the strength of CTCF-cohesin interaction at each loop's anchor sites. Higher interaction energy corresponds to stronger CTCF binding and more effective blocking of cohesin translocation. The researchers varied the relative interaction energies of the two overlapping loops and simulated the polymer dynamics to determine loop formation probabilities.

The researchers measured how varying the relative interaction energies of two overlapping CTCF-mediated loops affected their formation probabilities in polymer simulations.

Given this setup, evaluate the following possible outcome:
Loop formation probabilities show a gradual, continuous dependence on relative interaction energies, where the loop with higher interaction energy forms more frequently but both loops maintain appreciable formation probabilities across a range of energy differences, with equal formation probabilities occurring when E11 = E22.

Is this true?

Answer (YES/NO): NO